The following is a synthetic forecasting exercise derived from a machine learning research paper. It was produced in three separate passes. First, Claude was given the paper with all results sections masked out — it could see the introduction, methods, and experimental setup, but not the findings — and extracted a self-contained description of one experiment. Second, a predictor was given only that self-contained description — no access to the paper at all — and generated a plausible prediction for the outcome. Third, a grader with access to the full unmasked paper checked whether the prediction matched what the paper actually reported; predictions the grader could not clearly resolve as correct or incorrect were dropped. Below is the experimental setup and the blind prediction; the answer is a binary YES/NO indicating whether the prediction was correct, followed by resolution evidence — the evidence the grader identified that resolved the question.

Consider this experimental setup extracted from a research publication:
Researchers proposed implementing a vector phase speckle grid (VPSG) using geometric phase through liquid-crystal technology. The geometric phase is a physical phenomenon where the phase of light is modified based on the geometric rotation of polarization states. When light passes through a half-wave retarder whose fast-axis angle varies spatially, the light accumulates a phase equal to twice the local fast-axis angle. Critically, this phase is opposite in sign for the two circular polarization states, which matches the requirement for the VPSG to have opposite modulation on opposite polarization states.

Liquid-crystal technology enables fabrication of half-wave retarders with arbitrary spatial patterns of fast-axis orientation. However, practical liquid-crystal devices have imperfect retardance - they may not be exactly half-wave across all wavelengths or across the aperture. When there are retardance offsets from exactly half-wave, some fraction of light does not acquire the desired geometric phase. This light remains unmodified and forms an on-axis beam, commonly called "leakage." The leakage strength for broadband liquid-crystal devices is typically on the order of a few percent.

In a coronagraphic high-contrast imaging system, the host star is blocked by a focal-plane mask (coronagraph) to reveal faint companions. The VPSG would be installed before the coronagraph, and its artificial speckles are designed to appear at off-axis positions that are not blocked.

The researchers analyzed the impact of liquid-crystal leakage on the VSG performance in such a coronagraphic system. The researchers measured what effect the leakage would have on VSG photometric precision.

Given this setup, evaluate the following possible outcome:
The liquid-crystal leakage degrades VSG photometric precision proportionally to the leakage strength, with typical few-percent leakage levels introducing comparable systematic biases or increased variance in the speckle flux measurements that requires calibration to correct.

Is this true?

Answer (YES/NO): NO